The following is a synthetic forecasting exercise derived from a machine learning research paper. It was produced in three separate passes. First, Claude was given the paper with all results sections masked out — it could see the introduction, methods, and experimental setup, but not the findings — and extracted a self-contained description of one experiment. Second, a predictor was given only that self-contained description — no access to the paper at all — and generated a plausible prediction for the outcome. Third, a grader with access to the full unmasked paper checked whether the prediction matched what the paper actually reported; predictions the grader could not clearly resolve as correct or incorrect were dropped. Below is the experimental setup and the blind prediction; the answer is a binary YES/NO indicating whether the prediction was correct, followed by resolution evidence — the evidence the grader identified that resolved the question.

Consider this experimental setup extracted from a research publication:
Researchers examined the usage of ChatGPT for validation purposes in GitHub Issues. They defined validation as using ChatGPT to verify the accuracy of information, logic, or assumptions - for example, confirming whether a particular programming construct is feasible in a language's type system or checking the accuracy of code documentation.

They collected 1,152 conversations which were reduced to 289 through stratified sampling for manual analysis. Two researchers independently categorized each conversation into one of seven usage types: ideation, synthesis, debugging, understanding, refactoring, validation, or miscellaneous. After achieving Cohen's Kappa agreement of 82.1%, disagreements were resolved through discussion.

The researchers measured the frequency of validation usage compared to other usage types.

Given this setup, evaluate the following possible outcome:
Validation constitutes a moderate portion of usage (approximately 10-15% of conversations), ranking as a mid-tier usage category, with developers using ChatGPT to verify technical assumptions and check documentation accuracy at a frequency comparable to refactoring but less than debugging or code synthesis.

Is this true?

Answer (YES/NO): NO